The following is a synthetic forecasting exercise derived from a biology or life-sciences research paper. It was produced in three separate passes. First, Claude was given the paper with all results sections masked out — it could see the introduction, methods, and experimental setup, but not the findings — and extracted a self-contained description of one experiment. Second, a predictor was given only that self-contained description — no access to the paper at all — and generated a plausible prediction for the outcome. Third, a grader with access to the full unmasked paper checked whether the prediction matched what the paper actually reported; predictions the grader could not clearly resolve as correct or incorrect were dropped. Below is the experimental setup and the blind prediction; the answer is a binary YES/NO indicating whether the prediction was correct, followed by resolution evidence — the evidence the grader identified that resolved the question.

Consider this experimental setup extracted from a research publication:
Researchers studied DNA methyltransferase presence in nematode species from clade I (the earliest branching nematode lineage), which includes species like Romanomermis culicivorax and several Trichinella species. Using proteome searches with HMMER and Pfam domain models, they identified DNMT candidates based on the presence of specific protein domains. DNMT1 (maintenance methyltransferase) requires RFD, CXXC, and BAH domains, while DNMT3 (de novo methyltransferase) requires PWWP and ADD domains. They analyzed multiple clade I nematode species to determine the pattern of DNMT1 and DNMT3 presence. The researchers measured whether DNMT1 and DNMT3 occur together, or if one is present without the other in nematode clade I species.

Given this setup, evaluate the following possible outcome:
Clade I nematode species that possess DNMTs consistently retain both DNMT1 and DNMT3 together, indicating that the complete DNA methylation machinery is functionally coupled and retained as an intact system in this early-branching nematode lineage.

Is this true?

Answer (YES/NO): NO